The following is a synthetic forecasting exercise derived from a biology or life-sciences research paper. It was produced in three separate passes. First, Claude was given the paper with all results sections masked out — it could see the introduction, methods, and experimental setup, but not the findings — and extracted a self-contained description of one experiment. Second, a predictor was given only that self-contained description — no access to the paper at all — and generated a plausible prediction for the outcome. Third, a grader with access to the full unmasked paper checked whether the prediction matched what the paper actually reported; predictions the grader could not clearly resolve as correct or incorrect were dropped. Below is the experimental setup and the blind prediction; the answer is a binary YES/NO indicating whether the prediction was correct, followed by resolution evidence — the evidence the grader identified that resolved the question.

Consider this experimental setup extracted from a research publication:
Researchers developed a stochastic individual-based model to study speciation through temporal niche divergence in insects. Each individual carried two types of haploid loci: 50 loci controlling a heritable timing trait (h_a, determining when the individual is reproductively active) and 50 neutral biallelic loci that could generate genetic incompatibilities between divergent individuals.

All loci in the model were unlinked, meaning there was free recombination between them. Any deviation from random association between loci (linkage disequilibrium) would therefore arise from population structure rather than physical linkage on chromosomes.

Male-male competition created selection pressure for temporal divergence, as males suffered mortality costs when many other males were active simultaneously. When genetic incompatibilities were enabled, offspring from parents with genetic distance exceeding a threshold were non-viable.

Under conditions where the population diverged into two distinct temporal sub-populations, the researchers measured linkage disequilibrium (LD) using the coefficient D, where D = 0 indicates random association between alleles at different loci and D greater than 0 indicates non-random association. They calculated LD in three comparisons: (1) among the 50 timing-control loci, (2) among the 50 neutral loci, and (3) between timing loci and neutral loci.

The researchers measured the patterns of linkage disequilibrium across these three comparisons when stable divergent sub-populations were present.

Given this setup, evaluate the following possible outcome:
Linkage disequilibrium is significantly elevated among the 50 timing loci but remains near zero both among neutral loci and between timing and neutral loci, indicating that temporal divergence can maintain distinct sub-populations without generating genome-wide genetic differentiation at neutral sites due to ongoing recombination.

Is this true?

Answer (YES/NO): NO